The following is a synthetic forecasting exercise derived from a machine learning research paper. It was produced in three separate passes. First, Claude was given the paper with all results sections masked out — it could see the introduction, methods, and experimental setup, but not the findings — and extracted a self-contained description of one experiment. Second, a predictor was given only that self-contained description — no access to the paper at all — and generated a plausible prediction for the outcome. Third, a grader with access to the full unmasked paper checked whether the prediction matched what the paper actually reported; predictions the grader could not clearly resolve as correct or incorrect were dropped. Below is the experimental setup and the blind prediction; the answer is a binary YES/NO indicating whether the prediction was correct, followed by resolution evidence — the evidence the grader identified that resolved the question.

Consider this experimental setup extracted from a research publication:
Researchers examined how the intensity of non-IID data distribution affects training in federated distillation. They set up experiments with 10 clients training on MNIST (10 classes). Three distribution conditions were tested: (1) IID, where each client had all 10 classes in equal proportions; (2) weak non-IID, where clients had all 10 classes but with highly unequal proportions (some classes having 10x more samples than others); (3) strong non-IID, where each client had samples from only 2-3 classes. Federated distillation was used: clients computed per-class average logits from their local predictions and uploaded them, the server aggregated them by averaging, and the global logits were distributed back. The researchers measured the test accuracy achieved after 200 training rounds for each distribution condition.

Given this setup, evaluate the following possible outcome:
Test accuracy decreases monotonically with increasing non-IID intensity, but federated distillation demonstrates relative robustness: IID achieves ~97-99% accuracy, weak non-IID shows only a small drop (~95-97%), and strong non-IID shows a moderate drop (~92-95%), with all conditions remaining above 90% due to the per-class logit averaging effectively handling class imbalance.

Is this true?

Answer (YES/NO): NO